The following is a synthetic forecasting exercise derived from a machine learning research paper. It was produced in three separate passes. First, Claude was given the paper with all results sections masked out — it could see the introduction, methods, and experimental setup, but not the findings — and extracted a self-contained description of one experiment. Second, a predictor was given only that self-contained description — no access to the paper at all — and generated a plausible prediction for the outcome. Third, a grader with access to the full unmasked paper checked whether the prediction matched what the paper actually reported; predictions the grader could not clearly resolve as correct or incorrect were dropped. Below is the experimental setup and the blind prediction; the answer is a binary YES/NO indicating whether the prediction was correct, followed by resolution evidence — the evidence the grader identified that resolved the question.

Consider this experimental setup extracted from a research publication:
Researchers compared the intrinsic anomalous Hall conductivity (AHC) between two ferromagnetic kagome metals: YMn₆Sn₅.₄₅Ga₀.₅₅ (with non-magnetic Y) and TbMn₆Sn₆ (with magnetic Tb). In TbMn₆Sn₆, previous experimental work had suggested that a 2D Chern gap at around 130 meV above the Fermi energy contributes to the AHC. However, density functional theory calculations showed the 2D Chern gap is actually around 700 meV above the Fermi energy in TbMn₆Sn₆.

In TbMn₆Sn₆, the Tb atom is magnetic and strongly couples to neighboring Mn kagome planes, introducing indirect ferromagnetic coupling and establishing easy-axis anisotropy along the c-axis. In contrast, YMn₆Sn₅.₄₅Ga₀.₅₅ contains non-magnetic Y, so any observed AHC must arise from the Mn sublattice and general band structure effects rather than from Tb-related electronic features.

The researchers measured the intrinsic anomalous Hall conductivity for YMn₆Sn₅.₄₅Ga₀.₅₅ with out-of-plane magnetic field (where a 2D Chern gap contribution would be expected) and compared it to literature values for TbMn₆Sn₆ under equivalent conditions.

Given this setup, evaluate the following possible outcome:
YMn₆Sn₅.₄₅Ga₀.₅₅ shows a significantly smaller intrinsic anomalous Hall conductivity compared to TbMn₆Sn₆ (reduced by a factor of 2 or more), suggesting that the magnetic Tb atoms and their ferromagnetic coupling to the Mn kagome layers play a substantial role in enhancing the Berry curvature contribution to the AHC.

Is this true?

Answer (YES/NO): NO